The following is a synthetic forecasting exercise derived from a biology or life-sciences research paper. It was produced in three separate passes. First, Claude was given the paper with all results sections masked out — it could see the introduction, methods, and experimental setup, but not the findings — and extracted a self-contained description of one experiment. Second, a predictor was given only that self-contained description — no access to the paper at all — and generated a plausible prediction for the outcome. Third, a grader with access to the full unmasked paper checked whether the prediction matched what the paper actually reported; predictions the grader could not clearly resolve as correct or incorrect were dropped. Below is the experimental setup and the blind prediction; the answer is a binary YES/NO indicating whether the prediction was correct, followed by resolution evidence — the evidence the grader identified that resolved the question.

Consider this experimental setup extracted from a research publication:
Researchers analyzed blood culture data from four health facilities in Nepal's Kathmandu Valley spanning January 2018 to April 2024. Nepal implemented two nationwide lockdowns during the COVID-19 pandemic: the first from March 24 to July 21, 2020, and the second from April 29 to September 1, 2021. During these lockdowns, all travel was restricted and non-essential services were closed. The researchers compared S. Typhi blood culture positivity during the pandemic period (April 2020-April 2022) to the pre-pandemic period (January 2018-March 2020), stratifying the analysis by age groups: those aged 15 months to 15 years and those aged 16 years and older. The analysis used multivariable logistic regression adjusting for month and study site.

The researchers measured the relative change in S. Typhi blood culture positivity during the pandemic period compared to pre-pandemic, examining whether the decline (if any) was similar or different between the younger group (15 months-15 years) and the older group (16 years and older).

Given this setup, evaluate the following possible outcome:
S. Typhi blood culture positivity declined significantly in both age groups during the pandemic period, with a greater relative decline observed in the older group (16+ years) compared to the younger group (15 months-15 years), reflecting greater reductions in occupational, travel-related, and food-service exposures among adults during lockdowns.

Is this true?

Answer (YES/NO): YES